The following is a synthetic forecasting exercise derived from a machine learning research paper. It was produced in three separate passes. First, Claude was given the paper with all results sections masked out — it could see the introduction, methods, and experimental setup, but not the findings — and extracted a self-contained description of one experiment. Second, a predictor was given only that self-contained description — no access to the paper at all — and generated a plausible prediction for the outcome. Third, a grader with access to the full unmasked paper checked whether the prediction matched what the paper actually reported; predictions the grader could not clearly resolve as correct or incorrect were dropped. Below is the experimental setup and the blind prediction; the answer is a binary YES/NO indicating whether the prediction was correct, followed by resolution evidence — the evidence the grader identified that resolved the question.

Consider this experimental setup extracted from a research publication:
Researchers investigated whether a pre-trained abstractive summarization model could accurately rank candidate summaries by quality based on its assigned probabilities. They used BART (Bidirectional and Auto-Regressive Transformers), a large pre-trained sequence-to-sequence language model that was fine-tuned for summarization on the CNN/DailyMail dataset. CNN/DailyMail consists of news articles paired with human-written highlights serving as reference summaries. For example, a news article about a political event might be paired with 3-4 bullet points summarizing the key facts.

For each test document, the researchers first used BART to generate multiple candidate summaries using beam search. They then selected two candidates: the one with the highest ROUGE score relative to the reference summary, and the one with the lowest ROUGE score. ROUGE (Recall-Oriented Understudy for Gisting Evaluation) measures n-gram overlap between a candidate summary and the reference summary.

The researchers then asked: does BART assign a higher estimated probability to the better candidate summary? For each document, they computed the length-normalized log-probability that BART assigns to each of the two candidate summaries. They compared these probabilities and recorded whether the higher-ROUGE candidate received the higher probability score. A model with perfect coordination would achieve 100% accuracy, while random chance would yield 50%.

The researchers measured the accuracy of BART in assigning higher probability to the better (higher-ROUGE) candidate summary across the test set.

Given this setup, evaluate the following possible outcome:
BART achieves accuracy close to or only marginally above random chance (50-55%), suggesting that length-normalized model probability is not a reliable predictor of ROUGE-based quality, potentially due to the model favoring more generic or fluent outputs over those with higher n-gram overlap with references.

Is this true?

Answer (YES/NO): YES